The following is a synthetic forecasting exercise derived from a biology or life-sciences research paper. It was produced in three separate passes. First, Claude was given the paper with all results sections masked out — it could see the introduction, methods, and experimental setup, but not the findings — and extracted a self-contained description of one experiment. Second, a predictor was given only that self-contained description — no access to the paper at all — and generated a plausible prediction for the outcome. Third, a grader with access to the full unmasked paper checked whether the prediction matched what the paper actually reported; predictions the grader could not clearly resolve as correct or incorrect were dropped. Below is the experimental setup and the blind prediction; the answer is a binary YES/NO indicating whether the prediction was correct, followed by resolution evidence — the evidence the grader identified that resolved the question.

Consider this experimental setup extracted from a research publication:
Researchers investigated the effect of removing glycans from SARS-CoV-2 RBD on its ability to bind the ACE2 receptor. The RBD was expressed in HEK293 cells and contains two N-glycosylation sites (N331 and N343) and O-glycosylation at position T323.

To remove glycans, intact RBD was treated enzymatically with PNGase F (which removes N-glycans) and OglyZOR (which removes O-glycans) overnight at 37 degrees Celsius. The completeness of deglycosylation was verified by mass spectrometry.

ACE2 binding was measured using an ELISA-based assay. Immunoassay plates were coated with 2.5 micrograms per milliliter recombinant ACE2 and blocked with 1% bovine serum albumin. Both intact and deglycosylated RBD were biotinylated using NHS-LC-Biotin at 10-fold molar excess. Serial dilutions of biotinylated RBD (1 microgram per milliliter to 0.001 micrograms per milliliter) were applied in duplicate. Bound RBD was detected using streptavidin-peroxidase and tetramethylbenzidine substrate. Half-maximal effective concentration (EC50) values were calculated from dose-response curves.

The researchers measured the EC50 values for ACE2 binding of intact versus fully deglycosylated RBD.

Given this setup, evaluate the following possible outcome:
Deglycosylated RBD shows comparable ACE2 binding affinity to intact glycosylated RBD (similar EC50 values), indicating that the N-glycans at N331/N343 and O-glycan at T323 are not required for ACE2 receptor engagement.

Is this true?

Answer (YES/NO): NO